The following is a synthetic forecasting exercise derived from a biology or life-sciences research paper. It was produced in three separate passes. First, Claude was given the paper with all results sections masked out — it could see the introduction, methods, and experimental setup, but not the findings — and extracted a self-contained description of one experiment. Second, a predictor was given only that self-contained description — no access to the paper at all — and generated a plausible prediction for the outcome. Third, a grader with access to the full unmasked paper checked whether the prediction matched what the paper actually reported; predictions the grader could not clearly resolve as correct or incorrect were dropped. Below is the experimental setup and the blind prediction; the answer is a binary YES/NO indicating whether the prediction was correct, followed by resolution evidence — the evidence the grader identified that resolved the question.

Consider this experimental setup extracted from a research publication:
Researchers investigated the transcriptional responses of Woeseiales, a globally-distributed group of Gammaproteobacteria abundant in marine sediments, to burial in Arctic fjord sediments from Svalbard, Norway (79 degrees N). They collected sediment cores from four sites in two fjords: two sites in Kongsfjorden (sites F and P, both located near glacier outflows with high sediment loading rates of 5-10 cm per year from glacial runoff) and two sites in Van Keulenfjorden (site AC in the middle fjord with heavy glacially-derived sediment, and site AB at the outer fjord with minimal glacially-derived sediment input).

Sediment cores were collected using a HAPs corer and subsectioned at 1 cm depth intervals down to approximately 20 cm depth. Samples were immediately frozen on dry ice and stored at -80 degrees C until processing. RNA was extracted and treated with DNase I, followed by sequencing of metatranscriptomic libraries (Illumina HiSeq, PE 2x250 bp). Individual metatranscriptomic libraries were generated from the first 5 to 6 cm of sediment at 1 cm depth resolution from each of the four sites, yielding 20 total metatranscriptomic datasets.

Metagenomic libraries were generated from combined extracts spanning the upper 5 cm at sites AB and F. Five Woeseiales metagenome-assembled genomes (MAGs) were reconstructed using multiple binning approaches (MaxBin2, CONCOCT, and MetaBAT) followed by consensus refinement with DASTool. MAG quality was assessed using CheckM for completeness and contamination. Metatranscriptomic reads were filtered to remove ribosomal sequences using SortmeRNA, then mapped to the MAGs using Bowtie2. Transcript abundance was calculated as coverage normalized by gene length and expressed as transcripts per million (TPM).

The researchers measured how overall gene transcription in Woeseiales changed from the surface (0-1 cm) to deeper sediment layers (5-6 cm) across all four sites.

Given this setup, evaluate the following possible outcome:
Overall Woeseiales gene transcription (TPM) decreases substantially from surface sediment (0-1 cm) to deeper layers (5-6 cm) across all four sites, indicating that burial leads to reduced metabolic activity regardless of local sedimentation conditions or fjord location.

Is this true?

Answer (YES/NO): NO